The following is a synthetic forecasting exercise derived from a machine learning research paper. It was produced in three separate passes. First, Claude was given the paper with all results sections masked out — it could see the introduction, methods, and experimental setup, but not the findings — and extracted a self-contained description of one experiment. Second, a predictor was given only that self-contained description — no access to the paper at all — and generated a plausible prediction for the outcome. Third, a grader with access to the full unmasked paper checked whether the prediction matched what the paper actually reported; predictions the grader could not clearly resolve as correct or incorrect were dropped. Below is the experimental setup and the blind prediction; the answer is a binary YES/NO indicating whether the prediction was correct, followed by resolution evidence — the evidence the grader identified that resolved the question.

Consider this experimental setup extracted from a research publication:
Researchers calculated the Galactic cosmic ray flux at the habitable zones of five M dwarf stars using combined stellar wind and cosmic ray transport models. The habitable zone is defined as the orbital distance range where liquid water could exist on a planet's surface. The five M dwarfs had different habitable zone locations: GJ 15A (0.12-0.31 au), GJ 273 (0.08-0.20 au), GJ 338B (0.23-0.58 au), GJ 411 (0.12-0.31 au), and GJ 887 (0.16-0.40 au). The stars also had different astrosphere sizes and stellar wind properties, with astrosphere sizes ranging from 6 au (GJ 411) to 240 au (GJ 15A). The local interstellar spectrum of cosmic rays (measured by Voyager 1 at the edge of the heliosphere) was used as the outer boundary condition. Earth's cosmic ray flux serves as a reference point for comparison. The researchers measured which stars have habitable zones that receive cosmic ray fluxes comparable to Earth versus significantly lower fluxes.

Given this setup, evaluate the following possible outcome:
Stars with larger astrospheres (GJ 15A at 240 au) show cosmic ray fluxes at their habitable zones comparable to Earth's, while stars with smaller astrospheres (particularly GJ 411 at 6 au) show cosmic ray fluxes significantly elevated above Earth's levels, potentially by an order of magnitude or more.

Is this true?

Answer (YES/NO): NO